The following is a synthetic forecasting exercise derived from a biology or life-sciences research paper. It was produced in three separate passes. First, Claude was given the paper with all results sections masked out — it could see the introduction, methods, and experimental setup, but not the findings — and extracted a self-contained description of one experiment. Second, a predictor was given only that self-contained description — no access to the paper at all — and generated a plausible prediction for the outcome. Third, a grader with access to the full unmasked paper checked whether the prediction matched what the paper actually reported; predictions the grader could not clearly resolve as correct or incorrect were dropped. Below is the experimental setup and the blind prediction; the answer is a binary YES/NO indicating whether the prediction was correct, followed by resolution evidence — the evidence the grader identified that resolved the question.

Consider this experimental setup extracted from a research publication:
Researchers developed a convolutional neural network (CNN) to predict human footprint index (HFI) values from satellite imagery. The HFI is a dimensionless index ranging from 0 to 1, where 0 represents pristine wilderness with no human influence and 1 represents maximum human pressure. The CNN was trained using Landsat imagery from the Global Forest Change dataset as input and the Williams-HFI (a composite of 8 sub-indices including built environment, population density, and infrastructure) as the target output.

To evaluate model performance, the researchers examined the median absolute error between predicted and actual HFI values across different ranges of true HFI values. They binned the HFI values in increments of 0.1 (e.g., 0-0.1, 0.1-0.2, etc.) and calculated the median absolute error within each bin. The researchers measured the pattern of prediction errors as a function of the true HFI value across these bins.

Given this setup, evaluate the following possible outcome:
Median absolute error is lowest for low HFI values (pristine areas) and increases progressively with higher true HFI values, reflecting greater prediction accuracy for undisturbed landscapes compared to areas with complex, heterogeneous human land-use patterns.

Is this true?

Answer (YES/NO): NO